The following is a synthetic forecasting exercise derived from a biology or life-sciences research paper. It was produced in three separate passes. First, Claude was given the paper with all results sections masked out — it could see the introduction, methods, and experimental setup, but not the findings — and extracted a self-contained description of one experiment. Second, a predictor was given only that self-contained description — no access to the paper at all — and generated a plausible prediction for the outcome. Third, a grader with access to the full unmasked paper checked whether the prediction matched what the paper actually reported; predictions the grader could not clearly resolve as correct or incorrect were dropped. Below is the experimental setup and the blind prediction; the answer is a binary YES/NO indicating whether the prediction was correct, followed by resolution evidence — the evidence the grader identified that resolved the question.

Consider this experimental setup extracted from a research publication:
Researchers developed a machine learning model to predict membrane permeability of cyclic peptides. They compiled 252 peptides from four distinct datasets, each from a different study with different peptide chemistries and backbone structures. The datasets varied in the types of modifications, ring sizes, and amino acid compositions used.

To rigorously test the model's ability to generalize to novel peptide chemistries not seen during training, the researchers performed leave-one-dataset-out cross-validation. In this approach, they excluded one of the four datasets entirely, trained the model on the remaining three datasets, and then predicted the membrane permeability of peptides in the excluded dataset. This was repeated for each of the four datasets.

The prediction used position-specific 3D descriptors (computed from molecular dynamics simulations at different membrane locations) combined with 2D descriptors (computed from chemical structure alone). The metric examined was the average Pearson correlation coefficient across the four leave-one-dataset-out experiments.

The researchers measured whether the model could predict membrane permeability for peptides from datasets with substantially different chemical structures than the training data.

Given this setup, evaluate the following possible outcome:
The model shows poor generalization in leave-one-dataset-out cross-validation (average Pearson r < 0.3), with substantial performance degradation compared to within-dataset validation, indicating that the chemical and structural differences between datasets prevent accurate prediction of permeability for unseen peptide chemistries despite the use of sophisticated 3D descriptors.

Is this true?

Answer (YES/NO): NO